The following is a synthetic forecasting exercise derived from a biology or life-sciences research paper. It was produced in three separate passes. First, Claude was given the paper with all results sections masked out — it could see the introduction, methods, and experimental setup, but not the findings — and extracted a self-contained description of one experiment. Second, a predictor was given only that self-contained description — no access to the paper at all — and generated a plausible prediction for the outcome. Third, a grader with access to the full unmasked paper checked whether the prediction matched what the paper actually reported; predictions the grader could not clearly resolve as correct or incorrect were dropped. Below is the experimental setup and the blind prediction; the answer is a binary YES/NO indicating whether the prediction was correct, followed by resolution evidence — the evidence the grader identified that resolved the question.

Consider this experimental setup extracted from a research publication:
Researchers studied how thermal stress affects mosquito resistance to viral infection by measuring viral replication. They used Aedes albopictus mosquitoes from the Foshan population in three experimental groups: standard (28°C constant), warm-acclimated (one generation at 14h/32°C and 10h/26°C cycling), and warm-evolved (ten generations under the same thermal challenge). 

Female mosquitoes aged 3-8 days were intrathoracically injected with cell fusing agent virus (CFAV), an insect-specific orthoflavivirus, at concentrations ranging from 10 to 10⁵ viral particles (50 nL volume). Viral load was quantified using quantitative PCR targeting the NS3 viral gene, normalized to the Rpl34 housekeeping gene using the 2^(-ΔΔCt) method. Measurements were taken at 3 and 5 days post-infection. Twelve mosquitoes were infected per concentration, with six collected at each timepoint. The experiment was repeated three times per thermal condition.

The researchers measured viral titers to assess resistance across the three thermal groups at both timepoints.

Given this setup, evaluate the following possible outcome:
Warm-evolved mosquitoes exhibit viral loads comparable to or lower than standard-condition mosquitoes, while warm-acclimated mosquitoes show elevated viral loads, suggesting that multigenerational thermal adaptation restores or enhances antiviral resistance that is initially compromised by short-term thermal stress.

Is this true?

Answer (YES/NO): NO